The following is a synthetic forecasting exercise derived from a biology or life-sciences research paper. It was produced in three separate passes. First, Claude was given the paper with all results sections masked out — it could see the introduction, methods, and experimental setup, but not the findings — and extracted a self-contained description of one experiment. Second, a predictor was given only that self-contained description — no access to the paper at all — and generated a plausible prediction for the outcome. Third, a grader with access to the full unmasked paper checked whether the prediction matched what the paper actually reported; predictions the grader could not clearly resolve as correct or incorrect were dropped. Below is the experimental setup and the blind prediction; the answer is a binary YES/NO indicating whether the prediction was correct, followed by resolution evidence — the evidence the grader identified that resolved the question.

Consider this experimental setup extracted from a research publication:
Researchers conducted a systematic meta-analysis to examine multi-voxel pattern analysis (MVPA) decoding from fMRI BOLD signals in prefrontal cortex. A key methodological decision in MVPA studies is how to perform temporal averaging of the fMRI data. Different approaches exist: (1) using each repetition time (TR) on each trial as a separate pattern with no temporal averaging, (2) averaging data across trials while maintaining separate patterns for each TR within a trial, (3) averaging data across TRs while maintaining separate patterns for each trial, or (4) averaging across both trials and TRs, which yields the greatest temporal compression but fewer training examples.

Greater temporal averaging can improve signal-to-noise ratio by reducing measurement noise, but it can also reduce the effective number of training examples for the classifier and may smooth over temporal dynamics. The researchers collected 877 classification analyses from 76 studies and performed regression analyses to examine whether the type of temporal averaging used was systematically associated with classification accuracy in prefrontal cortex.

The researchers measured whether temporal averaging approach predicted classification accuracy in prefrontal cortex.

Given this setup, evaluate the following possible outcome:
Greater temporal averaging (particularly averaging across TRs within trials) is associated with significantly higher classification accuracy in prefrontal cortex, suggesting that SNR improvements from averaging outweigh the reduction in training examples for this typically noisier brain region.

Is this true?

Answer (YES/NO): NO